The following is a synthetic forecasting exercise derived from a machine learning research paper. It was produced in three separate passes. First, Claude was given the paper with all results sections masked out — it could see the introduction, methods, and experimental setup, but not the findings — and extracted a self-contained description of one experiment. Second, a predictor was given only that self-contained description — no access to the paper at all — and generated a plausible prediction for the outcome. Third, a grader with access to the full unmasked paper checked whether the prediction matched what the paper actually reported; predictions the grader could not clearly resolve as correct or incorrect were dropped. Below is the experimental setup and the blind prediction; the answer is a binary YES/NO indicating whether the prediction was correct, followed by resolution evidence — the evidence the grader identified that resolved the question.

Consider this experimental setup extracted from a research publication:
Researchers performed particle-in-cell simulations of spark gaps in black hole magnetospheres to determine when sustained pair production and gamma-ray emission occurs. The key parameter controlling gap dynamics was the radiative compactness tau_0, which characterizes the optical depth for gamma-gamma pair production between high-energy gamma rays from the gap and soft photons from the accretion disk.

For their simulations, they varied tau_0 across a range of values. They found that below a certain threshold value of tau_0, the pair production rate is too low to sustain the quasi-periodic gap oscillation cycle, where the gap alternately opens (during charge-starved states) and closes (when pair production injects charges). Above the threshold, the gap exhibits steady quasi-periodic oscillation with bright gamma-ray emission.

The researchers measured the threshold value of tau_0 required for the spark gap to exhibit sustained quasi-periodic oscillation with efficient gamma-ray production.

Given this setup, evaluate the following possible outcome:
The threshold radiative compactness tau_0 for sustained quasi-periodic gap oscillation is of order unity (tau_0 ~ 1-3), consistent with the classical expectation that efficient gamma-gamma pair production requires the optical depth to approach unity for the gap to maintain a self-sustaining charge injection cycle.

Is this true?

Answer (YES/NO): NO